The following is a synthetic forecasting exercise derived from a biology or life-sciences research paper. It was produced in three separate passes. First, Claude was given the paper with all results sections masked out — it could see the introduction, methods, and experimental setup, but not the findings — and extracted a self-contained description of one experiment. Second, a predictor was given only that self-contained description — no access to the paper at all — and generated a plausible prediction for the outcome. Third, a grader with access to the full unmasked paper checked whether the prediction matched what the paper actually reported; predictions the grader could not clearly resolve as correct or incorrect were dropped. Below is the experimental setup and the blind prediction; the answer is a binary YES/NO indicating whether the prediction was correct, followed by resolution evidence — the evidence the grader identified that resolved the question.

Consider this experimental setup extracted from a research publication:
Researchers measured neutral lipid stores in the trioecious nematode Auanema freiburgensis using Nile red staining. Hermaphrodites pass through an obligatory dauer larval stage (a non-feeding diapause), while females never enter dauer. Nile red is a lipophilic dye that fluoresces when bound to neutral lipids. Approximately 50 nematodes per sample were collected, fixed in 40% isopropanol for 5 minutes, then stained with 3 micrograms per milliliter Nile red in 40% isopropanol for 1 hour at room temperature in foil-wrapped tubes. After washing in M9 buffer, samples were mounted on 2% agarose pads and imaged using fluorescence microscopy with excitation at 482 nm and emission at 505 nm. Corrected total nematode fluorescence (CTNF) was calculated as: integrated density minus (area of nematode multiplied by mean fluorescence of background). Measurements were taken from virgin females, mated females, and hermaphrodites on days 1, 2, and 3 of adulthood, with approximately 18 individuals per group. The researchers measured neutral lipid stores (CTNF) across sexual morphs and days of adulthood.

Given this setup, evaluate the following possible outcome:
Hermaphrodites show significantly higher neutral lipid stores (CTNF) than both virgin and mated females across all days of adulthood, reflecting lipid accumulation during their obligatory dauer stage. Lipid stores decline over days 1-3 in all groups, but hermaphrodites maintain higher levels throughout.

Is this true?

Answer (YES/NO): NO